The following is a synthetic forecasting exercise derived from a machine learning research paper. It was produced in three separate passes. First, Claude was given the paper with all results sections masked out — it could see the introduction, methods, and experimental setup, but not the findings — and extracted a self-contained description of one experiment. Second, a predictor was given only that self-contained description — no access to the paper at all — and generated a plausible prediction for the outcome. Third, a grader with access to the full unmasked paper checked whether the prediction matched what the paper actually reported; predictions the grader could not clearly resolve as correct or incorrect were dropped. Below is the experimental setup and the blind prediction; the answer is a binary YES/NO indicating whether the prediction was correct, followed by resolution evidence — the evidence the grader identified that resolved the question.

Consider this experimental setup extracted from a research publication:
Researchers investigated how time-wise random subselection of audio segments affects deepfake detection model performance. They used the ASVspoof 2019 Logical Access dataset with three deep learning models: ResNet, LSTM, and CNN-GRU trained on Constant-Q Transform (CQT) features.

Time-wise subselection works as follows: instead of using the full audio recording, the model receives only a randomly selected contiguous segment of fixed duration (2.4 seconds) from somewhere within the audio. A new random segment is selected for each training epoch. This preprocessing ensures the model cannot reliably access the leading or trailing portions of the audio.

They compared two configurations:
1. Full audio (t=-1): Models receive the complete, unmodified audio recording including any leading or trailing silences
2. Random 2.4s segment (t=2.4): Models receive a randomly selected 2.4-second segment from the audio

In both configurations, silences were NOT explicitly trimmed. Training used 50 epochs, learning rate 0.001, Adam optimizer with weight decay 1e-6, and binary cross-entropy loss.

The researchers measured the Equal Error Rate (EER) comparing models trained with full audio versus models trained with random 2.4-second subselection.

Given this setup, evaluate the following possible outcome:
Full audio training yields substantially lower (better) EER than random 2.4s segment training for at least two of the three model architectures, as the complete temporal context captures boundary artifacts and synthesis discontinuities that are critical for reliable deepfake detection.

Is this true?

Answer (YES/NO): YES